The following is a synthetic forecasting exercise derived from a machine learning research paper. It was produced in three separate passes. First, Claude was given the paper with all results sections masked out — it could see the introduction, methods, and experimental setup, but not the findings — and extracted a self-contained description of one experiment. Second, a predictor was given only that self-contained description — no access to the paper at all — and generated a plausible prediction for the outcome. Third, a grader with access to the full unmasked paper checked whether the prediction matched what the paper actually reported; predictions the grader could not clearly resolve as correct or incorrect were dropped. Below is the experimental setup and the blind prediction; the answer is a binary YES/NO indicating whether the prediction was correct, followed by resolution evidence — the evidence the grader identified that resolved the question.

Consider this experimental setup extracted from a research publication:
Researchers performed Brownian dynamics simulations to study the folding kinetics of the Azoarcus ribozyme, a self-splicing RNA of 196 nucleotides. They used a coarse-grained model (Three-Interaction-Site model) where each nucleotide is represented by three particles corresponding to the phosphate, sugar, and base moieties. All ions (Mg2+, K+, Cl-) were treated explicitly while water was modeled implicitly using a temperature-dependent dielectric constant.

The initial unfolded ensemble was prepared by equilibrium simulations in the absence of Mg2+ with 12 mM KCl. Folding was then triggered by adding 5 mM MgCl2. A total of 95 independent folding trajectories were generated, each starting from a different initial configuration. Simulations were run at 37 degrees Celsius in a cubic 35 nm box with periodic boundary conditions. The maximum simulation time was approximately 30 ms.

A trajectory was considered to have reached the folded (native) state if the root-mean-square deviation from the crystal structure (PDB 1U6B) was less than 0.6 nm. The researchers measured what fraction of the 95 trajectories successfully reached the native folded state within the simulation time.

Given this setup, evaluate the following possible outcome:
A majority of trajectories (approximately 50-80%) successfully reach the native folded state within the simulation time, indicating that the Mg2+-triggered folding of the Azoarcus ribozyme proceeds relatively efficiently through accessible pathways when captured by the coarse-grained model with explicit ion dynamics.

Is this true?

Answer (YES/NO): YES